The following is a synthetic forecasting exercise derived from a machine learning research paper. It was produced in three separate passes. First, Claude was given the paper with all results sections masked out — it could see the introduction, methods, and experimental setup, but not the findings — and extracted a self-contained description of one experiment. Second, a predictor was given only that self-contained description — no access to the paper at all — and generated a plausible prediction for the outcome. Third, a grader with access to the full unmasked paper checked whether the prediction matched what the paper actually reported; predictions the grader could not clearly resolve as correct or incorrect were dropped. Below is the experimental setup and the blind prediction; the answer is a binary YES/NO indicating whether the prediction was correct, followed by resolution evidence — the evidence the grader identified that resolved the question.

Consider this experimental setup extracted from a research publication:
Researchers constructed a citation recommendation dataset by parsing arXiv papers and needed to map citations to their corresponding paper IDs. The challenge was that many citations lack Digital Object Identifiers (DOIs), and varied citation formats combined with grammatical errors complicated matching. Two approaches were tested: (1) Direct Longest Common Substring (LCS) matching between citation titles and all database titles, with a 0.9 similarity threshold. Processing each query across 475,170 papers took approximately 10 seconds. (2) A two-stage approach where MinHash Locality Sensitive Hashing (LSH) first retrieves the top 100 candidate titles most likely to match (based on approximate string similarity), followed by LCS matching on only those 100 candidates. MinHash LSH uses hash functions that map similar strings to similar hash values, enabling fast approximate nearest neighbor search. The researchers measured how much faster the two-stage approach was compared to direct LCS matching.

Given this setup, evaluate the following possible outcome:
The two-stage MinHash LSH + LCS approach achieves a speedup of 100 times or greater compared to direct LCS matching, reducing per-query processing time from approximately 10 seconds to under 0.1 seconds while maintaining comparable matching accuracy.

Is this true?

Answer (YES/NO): YES